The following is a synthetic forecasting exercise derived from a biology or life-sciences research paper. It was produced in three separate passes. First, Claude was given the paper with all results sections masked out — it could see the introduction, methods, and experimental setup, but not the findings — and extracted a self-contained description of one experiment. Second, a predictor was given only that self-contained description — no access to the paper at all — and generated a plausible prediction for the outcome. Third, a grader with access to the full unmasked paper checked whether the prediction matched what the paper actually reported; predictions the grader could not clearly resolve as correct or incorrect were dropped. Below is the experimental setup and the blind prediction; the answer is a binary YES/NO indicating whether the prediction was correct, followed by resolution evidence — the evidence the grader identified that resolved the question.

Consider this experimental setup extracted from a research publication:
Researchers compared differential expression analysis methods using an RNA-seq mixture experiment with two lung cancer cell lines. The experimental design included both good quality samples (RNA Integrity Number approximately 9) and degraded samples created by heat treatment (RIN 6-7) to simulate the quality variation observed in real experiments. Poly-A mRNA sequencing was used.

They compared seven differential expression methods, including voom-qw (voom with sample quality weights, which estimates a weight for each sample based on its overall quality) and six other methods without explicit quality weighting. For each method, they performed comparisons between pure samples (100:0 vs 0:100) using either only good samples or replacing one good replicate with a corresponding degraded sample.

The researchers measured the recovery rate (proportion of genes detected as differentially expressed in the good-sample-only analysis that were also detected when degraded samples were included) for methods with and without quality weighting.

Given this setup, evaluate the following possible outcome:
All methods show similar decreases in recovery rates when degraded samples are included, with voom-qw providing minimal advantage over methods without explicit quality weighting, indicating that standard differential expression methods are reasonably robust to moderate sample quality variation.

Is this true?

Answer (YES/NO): NO